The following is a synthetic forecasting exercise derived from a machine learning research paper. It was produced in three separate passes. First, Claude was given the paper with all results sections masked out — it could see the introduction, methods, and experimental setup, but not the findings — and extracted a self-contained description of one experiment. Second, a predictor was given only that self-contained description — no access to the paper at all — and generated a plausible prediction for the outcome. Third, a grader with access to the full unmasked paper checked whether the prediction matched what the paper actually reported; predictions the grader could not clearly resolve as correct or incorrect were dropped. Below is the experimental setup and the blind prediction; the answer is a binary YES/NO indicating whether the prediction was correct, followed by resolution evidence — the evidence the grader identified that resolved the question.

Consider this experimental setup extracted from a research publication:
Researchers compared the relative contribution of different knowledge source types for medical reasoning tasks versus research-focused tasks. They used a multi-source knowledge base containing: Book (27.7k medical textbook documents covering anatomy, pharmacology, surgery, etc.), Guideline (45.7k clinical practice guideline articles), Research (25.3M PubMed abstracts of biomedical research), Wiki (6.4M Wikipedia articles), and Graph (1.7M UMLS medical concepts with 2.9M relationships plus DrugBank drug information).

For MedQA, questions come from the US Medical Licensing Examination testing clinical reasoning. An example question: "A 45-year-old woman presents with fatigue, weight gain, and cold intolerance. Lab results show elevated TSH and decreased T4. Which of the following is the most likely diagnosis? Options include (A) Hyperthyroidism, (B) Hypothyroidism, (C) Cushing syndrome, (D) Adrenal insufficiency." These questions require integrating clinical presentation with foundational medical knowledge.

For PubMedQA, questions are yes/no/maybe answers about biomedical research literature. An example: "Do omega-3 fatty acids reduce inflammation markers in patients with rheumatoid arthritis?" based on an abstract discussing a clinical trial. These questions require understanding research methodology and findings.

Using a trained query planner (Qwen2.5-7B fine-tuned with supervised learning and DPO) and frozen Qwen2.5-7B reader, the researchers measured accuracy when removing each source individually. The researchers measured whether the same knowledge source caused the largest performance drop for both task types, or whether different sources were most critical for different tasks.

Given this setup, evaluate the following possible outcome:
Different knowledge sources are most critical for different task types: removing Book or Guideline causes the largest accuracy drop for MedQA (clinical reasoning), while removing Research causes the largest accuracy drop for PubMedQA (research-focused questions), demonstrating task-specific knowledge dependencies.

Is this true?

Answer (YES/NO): YES